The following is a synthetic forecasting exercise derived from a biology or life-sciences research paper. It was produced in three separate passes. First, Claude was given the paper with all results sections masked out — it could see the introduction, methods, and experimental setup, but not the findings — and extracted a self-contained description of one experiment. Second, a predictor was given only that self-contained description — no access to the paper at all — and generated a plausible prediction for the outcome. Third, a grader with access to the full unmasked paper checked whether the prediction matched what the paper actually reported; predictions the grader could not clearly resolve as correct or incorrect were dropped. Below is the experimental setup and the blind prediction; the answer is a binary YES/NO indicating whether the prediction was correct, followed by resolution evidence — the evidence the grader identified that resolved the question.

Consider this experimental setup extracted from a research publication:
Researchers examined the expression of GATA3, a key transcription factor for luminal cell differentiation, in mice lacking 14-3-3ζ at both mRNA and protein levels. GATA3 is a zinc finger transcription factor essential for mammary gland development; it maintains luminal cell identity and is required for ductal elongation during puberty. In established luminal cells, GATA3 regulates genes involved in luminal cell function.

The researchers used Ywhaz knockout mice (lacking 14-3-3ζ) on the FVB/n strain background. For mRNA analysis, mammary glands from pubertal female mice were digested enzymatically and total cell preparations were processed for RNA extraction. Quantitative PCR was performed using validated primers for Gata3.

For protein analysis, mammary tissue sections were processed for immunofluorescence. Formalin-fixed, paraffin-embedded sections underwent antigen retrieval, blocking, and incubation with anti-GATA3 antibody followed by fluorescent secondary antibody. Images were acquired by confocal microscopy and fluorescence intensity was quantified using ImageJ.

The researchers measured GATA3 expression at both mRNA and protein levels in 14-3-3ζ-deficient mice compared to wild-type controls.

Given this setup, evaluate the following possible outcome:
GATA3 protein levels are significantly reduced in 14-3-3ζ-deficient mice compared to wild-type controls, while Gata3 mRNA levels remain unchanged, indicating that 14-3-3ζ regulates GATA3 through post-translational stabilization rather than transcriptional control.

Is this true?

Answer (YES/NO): NO